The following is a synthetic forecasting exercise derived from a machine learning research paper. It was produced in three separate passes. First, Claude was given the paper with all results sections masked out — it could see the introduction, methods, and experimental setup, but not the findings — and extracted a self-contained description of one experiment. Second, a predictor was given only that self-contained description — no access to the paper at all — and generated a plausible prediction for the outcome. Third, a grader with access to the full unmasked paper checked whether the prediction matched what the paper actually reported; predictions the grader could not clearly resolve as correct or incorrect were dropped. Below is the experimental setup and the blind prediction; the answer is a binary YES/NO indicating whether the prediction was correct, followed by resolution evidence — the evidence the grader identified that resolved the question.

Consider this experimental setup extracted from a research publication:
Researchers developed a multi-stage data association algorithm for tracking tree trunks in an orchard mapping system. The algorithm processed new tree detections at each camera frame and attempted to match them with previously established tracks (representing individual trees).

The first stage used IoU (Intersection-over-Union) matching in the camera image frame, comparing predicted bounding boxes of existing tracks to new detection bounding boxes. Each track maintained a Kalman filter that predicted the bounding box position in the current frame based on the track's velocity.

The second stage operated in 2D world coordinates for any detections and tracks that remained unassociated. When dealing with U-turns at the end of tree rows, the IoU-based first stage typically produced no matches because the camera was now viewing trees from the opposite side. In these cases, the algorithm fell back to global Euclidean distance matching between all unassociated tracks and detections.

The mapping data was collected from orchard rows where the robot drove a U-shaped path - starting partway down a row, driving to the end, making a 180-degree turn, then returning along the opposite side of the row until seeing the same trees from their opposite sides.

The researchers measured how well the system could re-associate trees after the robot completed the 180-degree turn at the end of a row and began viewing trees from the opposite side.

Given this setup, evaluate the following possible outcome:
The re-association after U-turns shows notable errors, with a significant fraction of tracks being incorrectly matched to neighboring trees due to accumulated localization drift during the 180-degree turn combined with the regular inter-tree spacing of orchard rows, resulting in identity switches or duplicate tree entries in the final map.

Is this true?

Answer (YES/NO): NO